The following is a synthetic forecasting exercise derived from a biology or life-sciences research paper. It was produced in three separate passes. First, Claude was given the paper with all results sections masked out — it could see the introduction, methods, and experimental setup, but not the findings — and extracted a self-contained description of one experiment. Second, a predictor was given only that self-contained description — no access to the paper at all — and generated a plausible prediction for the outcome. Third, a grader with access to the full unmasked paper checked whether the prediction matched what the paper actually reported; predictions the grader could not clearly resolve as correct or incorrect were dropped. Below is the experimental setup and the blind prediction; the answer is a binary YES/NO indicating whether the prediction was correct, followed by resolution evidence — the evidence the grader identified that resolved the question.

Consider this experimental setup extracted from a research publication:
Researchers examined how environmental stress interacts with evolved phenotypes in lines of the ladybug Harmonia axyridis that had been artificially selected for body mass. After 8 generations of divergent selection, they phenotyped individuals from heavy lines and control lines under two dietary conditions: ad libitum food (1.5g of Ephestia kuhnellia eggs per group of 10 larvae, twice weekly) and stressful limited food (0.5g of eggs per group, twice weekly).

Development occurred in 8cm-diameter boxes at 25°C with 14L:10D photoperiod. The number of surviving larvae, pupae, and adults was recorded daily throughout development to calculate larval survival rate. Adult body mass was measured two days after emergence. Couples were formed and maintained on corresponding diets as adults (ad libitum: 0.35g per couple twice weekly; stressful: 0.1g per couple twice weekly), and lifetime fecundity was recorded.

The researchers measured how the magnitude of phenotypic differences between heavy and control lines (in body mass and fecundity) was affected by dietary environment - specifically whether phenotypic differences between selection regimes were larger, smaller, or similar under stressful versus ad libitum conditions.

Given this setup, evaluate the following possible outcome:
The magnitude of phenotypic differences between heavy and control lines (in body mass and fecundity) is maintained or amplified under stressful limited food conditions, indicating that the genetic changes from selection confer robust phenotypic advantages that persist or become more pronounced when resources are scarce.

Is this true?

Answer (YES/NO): NO